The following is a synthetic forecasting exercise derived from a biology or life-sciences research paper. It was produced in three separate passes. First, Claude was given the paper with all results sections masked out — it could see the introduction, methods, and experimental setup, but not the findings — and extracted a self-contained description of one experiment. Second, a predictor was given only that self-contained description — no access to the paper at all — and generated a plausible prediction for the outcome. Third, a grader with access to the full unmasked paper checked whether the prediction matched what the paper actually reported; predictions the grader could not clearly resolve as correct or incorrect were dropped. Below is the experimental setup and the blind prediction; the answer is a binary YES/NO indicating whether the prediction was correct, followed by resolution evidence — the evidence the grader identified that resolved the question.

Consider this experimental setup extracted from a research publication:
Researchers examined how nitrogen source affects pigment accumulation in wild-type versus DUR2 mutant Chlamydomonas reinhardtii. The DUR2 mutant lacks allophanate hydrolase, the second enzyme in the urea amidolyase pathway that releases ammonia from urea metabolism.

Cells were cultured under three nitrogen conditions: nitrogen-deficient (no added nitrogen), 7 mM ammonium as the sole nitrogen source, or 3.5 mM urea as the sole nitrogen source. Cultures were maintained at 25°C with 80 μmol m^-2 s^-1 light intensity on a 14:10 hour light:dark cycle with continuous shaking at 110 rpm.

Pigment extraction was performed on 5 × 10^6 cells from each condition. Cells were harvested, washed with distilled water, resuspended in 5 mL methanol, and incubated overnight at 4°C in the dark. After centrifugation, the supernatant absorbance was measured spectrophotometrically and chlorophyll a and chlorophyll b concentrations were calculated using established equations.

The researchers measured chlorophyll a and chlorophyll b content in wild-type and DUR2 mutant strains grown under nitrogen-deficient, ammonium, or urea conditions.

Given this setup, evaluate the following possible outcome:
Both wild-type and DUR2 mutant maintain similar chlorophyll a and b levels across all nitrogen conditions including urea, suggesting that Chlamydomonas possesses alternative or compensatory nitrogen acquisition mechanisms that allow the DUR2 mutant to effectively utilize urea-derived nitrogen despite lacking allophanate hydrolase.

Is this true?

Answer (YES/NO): NO